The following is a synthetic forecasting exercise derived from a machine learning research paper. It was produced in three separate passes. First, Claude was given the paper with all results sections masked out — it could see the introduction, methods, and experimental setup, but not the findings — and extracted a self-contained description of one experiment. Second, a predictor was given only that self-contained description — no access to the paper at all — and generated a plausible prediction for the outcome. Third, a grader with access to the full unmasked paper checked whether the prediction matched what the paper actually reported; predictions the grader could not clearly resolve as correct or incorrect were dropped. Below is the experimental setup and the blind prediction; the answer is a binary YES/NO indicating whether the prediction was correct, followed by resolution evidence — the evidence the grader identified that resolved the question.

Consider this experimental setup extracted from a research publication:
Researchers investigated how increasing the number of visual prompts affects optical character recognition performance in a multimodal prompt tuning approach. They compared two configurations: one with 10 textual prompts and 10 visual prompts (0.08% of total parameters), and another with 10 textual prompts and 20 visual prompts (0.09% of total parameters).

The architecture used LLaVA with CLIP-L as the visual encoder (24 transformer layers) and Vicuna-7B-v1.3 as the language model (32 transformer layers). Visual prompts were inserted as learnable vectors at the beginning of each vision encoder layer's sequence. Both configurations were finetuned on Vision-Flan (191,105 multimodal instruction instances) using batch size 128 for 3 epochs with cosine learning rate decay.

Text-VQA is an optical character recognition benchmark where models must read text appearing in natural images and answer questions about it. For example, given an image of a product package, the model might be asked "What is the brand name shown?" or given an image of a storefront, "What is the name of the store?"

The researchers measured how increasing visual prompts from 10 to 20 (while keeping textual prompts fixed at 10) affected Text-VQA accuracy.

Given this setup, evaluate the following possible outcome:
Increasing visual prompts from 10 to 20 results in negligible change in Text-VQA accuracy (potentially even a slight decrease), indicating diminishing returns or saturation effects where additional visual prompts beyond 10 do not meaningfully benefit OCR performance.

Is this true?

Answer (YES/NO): YES